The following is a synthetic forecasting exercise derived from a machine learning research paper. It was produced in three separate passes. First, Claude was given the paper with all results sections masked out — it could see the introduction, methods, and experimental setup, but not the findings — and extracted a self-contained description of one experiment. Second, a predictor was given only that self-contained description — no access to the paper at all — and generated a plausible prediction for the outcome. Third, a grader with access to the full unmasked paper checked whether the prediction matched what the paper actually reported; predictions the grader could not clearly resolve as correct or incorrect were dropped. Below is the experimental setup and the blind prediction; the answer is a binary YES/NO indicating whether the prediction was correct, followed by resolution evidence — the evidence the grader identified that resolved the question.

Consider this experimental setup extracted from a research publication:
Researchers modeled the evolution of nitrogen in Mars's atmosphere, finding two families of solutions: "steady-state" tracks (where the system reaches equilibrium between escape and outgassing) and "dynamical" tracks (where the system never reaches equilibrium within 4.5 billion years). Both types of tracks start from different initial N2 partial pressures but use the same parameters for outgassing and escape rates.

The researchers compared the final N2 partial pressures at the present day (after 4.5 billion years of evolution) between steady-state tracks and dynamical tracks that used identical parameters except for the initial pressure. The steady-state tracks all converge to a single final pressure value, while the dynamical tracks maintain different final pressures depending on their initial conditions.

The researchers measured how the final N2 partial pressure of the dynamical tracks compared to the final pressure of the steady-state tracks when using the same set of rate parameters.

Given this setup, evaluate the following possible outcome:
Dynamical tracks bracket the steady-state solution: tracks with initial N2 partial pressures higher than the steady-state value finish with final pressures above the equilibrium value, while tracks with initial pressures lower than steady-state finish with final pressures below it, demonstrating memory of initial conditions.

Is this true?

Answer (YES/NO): NO